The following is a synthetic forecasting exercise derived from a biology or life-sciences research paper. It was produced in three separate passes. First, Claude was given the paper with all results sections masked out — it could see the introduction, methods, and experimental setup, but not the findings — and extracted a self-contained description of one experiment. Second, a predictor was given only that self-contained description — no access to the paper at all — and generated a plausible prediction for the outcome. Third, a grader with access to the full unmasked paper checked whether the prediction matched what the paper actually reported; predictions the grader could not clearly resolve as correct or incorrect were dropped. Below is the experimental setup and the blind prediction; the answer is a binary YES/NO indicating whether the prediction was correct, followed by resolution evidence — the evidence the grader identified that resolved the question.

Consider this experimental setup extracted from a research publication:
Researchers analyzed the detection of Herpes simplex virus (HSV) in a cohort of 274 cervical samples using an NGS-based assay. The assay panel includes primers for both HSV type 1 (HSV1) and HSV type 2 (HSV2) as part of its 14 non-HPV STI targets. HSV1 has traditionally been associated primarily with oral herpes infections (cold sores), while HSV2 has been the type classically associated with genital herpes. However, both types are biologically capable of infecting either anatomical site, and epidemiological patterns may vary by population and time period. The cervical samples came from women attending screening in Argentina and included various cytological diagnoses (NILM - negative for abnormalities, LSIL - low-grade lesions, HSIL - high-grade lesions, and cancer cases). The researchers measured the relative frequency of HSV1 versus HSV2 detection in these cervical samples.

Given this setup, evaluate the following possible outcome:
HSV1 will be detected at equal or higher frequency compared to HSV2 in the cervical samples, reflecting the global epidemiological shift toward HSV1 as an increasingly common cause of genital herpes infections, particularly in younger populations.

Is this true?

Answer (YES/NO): NO